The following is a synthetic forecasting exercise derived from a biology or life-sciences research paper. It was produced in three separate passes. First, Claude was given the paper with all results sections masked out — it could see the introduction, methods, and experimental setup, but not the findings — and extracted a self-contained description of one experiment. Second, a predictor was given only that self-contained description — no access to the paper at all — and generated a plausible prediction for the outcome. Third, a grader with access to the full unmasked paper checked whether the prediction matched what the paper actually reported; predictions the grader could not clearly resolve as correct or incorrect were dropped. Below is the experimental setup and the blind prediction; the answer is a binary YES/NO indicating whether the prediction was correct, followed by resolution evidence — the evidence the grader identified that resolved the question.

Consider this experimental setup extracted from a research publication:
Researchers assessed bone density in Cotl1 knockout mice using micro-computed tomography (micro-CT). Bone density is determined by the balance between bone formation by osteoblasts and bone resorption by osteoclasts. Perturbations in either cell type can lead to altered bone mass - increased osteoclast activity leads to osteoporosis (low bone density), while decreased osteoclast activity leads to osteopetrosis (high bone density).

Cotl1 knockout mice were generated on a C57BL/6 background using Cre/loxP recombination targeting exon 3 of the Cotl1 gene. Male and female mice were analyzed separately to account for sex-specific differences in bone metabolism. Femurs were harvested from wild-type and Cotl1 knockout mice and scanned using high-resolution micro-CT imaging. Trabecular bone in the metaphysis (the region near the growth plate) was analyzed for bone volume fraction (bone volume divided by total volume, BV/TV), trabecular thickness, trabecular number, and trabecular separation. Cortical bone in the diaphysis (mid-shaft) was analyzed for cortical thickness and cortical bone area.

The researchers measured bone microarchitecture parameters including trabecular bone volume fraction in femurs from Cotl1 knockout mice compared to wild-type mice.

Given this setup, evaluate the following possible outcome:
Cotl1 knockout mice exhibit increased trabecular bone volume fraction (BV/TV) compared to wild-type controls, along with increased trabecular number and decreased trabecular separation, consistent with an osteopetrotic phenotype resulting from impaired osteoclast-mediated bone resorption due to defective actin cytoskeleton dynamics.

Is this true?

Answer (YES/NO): NO